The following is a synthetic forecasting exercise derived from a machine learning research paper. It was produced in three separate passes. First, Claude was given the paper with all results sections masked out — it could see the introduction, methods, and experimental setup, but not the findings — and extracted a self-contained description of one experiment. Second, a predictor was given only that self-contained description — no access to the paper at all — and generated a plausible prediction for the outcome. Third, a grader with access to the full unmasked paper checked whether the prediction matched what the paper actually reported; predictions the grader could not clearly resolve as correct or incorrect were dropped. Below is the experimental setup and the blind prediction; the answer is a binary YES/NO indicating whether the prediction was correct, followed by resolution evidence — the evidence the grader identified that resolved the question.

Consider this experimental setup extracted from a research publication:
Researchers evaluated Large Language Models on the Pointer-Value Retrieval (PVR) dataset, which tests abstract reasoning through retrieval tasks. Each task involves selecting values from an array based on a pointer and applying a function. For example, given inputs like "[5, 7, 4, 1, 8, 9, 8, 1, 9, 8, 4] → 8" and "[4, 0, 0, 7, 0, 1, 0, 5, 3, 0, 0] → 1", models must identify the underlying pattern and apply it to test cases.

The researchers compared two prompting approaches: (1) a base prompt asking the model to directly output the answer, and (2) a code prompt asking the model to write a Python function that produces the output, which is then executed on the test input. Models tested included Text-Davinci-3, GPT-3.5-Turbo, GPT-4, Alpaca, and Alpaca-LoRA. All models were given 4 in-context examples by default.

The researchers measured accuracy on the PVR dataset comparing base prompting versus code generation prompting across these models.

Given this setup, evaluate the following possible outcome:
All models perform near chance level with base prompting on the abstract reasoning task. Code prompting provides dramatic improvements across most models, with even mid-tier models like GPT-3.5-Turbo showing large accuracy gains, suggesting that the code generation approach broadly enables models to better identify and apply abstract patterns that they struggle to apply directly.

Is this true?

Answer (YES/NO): NO